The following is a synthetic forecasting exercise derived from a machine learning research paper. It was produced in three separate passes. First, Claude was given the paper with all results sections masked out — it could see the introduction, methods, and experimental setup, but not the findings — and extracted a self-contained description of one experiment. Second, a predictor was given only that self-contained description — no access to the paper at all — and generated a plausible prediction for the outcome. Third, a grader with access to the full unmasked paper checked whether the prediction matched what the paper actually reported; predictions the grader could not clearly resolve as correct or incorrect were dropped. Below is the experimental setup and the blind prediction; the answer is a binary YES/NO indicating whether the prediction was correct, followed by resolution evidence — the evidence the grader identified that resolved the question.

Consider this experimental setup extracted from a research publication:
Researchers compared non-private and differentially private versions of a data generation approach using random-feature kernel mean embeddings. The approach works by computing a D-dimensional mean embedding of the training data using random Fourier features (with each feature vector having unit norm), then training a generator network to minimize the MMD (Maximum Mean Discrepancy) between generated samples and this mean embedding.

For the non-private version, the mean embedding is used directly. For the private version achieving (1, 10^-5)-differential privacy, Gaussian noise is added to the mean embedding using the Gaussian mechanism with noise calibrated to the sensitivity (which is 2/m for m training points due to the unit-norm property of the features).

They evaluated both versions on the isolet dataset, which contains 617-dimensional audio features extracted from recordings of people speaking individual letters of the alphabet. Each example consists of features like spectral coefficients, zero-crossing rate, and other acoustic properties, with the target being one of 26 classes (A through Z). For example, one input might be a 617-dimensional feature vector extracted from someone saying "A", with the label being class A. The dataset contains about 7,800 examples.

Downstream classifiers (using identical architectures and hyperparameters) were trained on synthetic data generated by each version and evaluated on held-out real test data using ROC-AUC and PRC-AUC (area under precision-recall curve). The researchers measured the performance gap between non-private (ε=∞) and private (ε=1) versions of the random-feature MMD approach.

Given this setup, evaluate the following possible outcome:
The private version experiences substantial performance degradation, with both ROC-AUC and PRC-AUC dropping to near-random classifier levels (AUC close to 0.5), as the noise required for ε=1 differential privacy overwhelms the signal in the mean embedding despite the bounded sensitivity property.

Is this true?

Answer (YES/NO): NO